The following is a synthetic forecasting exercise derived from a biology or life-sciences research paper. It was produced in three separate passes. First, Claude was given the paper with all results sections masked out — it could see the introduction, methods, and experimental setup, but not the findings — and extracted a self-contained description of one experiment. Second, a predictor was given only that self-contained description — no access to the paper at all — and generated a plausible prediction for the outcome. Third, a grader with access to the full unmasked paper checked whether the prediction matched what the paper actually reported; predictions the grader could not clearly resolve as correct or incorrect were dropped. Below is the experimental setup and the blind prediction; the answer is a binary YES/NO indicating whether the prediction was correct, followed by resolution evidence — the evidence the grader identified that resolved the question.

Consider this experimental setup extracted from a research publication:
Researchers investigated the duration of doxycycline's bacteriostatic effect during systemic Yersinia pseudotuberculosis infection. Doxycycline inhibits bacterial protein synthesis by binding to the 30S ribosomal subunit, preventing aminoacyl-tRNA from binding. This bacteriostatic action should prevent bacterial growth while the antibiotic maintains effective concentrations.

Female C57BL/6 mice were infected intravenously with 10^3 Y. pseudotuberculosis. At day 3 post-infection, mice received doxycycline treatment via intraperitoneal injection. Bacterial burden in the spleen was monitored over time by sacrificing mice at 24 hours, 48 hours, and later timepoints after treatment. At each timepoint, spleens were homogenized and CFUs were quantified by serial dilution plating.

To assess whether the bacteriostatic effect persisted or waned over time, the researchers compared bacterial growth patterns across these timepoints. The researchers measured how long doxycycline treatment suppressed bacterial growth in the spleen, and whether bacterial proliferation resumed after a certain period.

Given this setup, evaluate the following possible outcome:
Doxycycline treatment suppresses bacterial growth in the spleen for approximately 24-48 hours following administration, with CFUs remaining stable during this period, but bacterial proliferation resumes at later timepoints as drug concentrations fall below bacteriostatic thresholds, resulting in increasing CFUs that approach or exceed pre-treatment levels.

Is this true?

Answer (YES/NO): YES